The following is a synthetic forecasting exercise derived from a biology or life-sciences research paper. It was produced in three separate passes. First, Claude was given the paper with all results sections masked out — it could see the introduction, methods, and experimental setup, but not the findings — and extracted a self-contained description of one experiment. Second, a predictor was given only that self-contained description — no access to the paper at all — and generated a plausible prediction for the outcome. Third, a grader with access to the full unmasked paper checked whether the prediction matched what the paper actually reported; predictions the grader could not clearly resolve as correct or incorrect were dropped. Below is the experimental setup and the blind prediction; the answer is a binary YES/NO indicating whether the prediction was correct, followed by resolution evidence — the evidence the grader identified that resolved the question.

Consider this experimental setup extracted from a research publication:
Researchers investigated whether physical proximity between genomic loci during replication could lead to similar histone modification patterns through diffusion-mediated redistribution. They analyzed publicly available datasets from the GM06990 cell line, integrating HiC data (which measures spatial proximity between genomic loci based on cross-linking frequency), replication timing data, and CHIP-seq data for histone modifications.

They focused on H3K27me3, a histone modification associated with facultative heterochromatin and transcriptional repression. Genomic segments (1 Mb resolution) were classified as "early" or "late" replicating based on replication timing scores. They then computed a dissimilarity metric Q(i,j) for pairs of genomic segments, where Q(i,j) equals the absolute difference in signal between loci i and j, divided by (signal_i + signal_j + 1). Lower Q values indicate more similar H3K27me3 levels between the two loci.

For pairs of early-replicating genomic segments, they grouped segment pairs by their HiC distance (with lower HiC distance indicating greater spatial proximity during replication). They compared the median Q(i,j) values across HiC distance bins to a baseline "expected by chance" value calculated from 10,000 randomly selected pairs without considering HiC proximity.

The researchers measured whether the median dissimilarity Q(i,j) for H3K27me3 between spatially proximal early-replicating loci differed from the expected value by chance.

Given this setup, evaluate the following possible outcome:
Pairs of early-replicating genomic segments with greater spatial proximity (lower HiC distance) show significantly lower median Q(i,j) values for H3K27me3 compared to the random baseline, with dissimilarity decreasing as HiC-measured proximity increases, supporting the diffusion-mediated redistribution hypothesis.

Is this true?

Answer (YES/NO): YES